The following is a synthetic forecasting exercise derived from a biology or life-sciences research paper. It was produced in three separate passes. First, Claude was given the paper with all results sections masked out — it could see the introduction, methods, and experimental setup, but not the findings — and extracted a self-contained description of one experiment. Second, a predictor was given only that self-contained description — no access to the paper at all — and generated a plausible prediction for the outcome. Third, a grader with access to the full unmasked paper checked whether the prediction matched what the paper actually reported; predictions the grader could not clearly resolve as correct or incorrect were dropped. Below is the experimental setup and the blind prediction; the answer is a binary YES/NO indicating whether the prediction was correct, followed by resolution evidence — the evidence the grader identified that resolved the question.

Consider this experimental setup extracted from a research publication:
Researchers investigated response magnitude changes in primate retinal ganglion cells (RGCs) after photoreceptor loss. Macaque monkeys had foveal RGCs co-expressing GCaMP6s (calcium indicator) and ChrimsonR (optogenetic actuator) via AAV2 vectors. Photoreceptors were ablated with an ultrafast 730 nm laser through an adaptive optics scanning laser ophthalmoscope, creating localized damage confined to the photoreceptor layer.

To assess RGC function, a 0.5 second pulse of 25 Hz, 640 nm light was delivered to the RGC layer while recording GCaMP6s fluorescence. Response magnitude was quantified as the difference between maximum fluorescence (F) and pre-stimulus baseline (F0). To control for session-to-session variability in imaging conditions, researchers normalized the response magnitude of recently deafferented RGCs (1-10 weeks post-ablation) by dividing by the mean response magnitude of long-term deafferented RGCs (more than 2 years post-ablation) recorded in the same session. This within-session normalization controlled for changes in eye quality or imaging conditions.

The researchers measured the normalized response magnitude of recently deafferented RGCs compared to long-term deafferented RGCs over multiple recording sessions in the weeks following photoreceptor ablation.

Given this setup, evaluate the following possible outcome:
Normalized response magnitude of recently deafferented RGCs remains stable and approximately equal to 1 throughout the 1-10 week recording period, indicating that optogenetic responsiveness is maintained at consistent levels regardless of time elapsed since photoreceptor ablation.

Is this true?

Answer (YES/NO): NO